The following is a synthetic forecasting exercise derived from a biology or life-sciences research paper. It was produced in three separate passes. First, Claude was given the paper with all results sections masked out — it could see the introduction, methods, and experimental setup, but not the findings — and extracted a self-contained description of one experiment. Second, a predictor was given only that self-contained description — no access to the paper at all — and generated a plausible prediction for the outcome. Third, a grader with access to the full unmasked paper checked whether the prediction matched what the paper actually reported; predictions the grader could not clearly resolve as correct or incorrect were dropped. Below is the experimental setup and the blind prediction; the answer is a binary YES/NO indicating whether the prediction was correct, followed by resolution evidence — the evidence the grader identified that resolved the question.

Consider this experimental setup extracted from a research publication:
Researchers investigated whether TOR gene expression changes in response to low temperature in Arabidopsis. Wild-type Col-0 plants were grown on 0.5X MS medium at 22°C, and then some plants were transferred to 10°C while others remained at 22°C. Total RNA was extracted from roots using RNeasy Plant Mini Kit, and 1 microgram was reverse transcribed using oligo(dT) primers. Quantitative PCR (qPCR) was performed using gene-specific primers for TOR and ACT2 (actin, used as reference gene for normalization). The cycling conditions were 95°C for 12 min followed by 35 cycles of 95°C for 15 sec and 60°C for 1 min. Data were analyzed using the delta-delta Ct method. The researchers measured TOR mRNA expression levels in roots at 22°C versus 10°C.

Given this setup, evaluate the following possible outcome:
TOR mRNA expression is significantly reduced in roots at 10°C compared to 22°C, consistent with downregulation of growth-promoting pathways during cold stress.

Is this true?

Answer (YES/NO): NO